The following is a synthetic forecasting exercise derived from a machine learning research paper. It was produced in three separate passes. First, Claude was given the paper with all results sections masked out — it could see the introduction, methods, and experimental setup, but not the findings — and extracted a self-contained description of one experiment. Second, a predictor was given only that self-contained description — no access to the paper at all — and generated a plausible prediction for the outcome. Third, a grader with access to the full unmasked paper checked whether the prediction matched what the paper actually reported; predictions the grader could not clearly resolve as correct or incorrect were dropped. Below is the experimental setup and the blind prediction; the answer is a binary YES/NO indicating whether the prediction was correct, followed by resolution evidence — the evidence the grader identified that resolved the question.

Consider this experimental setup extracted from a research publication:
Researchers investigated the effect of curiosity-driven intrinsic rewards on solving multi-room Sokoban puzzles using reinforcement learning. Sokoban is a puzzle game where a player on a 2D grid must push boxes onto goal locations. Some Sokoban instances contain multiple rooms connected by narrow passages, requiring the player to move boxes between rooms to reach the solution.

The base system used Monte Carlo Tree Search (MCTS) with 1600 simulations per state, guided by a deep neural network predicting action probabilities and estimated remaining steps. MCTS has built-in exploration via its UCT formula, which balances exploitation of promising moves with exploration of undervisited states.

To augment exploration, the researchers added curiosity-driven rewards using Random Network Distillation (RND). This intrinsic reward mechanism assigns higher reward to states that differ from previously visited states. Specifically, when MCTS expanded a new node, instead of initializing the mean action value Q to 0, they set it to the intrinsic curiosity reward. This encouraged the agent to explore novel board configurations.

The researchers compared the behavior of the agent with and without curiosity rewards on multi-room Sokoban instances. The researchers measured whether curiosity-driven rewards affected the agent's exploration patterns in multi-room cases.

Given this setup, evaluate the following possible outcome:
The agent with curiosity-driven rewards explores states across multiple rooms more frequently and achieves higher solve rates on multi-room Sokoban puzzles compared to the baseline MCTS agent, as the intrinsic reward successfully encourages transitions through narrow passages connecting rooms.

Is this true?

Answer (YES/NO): YES